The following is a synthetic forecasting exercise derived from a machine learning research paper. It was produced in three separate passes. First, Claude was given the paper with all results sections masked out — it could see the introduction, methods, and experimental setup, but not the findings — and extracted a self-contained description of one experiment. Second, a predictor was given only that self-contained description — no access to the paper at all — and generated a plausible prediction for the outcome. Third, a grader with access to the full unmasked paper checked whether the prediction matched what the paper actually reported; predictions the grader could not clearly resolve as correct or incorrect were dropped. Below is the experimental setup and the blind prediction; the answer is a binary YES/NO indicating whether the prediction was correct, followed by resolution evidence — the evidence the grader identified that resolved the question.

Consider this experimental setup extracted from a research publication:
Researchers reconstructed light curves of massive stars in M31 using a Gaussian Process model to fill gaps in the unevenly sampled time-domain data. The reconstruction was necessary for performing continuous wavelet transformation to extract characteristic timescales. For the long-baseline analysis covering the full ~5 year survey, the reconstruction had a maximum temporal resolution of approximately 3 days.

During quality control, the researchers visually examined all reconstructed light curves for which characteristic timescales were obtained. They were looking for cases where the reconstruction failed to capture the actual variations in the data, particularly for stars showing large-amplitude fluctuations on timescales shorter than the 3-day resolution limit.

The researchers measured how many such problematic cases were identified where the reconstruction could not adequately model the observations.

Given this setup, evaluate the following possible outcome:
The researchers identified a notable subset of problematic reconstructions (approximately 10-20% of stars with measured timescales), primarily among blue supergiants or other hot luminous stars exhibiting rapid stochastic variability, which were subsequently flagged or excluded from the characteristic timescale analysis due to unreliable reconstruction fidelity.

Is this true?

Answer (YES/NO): NO